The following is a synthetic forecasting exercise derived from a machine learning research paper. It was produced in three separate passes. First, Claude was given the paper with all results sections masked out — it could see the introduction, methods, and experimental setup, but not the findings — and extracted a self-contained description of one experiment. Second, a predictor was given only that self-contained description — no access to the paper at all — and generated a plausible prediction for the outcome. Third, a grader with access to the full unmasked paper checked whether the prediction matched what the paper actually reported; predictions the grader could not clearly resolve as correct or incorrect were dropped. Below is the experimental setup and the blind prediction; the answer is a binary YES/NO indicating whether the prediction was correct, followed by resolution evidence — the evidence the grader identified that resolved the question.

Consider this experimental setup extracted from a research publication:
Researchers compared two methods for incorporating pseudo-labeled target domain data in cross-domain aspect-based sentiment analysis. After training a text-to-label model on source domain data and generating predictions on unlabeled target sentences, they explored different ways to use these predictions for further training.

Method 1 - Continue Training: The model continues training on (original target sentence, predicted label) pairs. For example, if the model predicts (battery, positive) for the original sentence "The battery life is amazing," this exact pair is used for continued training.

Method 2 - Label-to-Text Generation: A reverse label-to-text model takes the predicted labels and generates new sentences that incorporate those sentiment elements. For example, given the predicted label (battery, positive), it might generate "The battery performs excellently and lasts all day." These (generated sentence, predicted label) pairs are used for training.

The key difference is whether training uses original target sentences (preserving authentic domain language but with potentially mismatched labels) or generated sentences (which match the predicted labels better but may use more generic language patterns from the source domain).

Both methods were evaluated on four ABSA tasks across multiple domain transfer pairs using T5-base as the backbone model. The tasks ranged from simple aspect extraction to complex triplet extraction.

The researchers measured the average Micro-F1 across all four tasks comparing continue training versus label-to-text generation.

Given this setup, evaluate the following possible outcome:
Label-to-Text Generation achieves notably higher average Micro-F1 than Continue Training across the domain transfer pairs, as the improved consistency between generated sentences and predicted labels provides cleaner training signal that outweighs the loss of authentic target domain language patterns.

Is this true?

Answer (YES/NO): YES